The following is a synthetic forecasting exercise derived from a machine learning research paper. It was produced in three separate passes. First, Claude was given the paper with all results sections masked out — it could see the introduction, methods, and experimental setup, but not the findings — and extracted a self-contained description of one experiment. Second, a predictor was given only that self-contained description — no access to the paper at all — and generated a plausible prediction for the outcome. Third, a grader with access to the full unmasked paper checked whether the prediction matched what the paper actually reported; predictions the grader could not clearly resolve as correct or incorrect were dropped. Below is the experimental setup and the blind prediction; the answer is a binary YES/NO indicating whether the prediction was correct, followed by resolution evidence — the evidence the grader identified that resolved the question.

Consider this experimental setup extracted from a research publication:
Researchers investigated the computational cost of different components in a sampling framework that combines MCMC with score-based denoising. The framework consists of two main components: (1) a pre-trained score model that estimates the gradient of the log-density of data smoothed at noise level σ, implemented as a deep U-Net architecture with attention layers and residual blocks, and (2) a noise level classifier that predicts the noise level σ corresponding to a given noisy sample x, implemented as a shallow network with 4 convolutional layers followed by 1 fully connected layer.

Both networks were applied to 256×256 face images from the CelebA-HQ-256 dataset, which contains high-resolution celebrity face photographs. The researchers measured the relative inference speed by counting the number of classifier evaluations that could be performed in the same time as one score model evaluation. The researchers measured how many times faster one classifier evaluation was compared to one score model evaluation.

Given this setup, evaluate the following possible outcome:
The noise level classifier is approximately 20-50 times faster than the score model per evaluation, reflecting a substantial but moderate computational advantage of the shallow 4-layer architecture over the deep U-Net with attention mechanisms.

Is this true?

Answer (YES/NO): NO